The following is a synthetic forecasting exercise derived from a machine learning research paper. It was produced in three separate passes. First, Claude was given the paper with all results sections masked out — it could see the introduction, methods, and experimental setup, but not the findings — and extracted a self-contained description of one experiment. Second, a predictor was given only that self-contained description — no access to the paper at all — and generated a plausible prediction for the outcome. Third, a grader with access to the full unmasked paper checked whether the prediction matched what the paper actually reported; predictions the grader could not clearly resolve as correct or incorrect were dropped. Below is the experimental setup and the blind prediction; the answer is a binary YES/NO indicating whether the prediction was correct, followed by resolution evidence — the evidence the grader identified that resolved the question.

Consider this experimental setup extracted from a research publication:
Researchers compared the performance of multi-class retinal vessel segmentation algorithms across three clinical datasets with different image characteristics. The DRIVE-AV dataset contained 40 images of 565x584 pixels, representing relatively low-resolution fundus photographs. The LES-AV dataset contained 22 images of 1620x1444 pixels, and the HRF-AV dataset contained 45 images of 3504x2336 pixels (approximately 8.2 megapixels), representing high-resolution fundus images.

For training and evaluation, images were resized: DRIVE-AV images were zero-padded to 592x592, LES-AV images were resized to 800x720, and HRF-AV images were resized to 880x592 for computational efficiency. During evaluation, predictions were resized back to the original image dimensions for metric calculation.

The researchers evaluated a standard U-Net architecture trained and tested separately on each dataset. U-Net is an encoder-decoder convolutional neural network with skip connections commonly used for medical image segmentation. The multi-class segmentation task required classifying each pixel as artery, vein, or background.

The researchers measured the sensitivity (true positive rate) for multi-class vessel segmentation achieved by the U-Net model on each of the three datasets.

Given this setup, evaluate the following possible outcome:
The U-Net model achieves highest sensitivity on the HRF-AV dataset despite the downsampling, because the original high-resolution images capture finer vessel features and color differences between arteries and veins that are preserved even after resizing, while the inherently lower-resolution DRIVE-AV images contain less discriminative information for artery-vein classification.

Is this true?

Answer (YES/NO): YES